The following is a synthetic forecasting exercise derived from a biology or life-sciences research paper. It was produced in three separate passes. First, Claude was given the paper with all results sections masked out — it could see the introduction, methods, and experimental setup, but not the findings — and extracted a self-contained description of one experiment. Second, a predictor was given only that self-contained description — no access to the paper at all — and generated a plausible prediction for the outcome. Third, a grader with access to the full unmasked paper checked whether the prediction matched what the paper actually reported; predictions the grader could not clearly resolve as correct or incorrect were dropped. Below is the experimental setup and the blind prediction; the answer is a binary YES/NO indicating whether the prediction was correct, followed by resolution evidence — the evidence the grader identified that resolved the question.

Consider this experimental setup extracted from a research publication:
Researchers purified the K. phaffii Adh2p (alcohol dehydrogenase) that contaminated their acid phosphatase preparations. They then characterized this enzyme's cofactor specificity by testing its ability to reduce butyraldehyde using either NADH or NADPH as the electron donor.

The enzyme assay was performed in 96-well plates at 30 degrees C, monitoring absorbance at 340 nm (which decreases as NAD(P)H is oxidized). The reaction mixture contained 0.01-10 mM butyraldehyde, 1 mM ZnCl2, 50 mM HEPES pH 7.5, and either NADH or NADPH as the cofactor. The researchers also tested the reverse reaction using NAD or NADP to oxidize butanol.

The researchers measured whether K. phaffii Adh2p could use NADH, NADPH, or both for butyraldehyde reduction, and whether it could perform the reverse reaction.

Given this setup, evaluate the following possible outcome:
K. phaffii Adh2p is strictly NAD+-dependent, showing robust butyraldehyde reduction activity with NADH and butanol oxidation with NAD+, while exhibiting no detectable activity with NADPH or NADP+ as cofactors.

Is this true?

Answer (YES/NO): NO